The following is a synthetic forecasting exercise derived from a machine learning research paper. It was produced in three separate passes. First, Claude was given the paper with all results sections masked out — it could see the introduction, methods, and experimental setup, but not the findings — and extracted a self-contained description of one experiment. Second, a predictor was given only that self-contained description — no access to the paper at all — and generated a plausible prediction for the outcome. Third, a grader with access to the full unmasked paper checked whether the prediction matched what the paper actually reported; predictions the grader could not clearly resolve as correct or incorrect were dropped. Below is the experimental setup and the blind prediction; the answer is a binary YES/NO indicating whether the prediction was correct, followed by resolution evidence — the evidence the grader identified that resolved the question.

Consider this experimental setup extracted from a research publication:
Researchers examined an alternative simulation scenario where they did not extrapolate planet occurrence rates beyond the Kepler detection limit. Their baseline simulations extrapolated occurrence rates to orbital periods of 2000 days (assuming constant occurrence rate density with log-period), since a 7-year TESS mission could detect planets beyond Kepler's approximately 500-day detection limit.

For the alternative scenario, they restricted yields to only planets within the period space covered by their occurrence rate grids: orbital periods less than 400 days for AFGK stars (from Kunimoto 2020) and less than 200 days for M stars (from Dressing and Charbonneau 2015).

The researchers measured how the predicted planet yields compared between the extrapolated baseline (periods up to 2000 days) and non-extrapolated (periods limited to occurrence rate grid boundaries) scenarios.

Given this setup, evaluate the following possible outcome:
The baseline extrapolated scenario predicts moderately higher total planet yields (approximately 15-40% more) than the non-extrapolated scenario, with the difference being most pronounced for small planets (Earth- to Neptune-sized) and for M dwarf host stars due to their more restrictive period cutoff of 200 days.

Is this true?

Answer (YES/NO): NO